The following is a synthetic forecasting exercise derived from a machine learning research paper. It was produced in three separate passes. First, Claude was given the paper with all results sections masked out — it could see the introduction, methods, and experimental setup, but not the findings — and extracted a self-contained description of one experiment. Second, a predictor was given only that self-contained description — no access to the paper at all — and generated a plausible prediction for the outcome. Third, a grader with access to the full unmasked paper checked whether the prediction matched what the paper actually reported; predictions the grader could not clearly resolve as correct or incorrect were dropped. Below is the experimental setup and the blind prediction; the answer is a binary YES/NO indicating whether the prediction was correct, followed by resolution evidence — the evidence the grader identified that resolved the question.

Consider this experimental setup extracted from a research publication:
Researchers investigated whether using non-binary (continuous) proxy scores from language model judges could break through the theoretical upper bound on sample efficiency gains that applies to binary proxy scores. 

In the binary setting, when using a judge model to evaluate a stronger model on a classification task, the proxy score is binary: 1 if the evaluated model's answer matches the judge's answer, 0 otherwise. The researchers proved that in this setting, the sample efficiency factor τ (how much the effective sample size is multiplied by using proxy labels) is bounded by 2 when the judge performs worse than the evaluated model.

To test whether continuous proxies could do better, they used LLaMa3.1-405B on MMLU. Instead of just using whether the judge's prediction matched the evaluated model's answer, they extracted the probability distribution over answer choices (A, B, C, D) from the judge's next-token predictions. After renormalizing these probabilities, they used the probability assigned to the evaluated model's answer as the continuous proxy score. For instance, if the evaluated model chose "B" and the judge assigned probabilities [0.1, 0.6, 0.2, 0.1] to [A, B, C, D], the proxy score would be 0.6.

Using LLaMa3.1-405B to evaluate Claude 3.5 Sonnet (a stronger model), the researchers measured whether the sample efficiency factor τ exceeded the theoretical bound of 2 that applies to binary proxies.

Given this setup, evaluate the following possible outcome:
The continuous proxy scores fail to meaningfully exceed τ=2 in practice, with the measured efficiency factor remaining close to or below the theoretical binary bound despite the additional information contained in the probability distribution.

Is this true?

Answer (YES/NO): YES